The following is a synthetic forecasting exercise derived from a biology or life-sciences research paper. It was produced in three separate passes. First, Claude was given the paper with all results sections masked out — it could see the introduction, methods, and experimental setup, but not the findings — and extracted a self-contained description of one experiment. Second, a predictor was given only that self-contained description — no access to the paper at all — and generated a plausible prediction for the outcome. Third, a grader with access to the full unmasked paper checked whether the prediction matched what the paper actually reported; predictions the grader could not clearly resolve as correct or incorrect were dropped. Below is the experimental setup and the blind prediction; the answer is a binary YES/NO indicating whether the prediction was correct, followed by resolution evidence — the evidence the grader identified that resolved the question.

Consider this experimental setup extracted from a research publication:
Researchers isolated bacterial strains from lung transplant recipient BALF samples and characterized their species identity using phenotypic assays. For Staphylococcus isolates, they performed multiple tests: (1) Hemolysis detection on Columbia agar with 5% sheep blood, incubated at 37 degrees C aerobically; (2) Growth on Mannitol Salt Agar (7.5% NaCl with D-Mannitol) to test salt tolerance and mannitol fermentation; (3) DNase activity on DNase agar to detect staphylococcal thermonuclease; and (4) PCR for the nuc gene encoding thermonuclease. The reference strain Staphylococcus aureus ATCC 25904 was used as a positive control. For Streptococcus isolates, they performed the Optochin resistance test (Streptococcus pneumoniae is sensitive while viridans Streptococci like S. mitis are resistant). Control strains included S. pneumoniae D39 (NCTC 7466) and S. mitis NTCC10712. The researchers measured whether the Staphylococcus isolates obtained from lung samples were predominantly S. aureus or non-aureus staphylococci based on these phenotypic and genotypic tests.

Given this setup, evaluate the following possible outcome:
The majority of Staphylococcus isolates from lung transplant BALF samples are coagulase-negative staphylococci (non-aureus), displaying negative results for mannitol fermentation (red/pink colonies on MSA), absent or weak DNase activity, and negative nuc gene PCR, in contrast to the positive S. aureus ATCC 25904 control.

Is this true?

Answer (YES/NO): NO